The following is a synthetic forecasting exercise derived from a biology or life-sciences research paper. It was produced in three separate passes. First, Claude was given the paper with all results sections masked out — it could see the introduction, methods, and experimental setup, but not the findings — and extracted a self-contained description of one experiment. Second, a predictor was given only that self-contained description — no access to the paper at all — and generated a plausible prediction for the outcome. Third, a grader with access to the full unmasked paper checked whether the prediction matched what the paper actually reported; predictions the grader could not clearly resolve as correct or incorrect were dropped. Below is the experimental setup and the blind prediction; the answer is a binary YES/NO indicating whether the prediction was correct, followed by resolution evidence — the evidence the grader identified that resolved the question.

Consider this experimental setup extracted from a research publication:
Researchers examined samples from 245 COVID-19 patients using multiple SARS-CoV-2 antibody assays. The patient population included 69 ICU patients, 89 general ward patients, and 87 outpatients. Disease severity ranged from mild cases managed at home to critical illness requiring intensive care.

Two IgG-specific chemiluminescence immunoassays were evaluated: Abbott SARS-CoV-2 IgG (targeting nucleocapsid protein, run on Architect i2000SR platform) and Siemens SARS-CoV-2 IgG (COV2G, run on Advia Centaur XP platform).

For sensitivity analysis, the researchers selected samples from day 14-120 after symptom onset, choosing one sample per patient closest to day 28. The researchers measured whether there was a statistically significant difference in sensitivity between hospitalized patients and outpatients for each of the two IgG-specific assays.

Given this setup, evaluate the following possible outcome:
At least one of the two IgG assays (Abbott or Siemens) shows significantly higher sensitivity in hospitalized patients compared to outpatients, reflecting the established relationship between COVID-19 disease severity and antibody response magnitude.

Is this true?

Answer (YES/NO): YES